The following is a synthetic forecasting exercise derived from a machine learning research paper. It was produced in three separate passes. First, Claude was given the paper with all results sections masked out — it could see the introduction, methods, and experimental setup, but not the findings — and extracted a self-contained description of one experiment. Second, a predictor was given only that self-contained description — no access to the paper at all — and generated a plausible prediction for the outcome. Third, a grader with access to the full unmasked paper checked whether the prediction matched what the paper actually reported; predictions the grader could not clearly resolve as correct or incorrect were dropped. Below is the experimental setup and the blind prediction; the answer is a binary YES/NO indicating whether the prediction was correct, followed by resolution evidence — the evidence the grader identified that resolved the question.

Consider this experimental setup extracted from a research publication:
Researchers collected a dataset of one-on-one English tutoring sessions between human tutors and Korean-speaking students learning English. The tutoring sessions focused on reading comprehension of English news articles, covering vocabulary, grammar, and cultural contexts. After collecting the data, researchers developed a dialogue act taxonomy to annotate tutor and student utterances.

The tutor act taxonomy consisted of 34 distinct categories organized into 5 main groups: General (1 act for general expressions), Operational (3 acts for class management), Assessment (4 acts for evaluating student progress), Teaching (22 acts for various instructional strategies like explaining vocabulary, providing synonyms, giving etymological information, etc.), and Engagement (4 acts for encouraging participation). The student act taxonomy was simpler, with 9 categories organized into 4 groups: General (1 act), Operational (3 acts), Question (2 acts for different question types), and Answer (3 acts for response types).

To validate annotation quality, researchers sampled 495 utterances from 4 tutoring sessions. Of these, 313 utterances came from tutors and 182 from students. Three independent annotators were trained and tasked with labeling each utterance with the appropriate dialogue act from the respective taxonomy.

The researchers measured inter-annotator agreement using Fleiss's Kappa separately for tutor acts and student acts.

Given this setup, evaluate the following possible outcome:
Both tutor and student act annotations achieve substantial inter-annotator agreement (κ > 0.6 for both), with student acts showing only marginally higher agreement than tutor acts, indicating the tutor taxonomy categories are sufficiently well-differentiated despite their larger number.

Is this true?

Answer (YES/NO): YES